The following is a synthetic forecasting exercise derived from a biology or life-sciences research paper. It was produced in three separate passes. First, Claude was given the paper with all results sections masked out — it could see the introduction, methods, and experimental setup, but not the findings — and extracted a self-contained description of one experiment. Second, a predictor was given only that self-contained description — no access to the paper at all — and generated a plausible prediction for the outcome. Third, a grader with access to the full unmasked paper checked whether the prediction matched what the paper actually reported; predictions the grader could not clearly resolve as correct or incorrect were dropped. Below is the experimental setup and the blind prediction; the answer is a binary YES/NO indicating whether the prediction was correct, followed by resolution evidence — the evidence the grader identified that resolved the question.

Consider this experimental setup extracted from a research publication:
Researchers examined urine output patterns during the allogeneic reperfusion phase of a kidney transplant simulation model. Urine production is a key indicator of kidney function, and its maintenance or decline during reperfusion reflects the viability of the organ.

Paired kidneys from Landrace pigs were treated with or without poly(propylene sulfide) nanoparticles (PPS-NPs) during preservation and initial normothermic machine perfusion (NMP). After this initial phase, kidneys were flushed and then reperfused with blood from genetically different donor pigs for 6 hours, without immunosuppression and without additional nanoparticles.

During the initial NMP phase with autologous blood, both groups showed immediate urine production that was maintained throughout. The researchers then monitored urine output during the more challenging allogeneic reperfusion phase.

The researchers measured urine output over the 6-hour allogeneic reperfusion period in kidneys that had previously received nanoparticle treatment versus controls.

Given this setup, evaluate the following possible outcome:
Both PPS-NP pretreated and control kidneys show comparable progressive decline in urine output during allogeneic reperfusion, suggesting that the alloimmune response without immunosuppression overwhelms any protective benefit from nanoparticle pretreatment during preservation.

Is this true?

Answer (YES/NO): NO